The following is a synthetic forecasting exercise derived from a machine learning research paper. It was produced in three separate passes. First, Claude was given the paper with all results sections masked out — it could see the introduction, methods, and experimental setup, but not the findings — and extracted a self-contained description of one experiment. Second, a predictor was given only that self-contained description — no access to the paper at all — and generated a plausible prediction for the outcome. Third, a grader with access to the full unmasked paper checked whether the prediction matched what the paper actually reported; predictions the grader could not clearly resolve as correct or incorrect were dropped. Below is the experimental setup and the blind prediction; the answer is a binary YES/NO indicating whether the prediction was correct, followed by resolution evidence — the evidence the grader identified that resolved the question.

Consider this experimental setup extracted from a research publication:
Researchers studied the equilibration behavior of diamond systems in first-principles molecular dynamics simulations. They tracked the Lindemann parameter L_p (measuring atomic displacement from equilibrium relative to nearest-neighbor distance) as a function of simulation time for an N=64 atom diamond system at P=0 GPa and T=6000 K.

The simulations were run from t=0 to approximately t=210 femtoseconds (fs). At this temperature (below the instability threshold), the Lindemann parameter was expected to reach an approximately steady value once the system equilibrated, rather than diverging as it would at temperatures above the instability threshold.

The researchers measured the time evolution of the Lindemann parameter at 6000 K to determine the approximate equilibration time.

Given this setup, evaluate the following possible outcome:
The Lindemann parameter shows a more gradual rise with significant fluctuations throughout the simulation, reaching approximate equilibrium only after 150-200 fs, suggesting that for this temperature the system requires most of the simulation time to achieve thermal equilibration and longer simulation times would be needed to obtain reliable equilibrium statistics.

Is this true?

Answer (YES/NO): NO